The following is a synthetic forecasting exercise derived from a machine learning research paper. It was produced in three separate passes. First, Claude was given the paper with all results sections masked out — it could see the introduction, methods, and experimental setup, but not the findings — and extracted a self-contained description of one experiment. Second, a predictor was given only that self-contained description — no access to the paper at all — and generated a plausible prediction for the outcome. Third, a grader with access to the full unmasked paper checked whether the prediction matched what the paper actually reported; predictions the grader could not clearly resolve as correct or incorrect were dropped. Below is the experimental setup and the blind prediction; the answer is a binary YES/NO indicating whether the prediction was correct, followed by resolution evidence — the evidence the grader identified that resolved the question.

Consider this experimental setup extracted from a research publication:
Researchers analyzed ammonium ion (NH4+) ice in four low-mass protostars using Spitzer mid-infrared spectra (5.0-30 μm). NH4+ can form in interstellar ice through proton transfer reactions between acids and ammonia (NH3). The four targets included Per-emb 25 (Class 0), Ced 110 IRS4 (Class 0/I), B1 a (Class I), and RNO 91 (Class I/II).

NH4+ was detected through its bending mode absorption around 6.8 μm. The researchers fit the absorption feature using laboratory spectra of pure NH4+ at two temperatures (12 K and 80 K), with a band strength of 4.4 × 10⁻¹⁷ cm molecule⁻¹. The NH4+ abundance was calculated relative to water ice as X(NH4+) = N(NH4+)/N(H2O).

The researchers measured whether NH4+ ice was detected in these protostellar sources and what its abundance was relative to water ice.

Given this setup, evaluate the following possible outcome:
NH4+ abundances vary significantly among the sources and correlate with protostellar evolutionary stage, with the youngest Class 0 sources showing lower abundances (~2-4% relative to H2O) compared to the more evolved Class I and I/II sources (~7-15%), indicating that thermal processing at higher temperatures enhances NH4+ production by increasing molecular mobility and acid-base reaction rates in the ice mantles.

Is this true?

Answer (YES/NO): NO